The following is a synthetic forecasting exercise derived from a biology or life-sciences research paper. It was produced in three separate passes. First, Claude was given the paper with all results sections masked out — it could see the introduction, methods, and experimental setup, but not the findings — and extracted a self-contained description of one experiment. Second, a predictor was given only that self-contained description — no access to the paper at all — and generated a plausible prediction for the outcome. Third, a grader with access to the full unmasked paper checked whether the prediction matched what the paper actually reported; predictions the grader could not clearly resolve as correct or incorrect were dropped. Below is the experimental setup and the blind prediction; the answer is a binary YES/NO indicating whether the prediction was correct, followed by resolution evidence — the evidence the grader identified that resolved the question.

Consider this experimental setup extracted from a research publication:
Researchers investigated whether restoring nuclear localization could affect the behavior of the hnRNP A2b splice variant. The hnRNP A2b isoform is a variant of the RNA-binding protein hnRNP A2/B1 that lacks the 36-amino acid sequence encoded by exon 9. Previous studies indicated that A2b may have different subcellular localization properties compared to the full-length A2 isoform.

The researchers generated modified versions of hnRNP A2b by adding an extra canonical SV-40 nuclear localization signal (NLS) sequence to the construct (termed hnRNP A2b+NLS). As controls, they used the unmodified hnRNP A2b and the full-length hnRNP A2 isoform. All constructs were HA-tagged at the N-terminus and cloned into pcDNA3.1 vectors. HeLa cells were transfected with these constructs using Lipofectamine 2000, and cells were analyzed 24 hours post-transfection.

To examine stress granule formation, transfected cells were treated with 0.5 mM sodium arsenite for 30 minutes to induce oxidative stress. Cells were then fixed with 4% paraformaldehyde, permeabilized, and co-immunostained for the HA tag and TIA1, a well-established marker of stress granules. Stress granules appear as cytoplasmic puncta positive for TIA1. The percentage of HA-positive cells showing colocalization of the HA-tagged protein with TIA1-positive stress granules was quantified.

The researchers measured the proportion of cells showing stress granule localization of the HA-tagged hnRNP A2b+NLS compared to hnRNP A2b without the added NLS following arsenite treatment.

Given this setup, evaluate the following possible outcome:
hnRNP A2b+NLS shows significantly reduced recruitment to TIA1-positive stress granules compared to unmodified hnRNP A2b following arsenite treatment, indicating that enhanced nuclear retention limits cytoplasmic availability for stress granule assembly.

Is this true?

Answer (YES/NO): YES